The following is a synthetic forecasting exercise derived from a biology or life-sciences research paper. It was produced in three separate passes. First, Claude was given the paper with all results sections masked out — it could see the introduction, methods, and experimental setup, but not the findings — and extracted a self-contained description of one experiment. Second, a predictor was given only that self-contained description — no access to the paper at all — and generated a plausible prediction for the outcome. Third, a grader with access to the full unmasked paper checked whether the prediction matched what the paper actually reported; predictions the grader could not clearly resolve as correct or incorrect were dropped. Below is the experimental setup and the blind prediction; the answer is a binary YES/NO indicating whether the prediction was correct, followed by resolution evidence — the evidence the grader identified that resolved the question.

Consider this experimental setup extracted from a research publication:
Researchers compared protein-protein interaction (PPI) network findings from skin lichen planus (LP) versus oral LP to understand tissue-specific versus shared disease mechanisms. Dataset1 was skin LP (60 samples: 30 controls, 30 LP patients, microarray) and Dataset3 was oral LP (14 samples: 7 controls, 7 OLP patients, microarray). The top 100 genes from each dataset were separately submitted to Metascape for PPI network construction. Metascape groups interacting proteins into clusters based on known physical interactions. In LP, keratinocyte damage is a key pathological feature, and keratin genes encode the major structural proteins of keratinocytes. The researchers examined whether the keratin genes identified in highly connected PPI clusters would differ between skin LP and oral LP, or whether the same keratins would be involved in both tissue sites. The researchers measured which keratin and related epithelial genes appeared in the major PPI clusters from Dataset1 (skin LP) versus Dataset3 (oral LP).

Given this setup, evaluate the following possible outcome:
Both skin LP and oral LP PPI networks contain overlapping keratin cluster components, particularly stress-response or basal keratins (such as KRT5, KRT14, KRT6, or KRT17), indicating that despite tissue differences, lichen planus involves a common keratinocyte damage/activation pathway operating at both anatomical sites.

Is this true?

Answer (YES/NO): NO